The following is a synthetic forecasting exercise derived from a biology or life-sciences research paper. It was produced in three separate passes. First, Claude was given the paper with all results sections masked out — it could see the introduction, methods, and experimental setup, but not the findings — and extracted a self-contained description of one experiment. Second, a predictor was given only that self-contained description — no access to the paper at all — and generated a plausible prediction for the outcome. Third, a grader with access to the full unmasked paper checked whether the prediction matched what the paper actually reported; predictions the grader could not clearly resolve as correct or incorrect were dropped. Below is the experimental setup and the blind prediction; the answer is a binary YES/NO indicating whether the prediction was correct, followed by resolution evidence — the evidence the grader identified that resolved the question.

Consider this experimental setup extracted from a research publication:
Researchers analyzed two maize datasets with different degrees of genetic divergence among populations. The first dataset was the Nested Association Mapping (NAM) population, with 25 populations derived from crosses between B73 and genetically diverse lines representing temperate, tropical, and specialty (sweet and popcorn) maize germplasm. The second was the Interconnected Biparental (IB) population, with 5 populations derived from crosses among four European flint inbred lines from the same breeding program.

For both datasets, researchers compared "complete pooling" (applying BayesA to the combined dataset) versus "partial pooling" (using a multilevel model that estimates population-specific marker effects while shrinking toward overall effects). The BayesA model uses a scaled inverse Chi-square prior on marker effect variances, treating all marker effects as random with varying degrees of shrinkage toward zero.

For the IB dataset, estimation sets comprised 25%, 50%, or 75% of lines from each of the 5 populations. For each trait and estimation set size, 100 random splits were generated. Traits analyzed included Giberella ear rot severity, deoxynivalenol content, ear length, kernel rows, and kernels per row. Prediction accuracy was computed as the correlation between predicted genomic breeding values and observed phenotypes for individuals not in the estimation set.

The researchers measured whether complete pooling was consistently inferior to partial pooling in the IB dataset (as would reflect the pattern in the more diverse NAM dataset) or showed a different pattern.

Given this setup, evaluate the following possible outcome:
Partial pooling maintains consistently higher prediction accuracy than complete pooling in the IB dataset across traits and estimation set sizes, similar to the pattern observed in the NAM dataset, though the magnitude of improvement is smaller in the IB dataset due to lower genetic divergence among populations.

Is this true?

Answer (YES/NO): NO